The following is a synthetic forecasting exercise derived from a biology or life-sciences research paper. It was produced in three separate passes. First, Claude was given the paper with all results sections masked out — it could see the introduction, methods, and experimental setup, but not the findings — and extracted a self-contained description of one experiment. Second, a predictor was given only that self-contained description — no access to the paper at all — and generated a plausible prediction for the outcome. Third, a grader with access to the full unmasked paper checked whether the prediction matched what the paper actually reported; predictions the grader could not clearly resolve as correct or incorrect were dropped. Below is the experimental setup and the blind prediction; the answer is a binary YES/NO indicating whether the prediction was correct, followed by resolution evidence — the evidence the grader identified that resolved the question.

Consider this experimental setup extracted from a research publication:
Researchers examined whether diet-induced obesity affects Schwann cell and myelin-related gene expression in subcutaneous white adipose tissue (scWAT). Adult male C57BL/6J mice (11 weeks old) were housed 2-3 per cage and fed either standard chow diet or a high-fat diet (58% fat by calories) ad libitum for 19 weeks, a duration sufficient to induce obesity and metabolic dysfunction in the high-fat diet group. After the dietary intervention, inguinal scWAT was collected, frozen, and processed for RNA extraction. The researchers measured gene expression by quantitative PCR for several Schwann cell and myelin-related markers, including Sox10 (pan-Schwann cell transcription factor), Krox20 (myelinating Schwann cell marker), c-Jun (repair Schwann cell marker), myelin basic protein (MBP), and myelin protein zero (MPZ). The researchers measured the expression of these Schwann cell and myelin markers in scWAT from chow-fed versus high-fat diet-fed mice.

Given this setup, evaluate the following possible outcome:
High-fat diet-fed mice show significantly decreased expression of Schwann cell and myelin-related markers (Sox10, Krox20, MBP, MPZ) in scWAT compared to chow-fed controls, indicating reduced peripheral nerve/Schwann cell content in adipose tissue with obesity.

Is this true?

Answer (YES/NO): NO